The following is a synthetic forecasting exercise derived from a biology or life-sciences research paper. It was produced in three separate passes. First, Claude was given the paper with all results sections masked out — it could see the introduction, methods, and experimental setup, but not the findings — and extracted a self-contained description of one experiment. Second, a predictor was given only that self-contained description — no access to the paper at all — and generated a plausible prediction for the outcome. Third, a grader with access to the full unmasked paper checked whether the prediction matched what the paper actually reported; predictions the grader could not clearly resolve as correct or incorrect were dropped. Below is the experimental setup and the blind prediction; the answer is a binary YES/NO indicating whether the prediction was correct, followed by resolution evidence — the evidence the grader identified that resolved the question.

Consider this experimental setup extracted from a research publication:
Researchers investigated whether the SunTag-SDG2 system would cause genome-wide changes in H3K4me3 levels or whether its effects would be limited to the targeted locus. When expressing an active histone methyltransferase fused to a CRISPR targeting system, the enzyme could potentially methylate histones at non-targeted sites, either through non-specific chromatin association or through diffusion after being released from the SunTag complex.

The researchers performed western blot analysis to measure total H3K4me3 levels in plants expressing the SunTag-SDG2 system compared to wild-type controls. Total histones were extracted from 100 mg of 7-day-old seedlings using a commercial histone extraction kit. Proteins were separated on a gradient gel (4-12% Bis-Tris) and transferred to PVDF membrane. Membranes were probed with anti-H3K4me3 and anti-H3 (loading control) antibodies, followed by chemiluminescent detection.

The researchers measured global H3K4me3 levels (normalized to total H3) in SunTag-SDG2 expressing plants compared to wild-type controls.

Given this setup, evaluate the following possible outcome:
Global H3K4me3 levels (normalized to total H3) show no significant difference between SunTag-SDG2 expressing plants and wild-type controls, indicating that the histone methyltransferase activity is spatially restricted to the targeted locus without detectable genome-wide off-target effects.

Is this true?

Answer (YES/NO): NO